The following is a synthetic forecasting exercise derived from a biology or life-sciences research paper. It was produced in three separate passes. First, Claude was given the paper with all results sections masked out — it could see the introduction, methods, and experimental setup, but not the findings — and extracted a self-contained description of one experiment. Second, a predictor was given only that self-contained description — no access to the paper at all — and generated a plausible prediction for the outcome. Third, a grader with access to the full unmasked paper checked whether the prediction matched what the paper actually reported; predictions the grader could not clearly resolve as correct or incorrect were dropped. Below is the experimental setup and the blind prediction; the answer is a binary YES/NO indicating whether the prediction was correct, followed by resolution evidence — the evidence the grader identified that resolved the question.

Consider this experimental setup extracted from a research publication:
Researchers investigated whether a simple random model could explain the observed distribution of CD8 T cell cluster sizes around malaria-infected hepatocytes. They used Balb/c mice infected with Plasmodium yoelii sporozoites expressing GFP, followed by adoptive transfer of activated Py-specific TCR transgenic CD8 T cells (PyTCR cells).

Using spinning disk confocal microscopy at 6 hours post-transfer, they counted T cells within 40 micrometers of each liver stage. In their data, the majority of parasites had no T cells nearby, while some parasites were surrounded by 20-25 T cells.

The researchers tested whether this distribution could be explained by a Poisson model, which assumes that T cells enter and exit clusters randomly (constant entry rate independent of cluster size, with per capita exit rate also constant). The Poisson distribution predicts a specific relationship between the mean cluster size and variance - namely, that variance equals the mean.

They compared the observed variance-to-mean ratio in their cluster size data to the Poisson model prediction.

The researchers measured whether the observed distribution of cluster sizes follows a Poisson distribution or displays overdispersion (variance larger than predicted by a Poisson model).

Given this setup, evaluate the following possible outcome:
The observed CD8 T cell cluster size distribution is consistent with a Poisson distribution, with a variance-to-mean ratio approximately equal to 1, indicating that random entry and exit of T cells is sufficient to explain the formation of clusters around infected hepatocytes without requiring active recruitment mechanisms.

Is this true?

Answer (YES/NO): NO